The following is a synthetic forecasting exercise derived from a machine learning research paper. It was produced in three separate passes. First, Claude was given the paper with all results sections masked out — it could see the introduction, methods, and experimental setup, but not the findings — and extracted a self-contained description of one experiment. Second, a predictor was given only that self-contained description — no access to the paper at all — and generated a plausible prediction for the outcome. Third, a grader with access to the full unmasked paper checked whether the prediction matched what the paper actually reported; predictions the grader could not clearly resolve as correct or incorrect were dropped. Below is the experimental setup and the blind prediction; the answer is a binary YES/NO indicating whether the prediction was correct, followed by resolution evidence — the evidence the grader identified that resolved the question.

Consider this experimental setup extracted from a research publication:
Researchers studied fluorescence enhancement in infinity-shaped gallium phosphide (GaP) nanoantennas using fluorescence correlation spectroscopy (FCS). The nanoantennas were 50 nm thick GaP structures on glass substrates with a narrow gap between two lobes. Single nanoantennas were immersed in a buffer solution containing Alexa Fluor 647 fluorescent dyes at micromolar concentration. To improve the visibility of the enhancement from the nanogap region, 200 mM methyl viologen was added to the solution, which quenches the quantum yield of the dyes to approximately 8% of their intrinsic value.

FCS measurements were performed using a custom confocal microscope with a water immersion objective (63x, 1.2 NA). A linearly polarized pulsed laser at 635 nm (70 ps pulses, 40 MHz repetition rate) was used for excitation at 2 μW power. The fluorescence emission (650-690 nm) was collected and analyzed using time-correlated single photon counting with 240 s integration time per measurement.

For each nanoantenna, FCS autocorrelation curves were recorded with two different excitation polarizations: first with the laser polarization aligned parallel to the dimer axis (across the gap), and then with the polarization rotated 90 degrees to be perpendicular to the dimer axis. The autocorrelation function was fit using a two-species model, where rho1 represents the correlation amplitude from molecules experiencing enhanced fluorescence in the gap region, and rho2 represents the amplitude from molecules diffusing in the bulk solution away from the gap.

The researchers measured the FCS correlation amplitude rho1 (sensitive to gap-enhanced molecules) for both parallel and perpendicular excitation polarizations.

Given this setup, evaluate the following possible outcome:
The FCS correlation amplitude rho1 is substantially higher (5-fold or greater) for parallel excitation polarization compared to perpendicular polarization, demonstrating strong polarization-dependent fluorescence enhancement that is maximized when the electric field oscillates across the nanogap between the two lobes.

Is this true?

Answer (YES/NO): YES